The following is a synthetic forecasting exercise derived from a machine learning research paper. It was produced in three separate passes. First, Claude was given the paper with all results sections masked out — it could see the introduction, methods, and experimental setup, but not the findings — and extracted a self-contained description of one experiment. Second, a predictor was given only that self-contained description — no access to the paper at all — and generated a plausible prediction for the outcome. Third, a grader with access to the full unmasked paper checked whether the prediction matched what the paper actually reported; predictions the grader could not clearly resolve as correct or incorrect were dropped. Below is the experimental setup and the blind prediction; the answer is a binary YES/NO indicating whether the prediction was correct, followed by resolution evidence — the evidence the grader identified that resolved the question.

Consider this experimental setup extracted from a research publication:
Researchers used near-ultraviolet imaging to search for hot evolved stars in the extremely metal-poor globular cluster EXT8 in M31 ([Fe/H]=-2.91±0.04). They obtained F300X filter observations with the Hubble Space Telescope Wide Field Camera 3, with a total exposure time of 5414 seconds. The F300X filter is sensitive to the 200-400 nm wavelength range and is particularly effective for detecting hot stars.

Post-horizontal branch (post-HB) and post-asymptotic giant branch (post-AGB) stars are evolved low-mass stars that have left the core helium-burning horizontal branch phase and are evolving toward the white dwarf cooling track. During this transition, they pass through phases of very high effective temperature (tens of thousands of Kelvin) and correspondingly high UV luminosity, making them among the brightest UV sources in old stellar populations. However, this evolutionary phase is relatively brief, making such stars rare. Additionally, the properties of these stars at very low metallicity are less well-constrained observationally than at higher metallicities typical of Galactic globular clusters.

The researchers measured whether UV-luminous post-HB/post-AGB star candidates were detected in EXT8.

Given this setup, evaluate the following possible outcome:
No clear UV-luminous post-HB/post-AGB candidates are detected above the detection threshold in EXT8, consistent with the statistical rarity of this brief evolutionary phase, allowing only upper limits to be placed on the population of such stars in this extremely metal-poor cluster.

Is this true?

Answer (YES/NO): NO